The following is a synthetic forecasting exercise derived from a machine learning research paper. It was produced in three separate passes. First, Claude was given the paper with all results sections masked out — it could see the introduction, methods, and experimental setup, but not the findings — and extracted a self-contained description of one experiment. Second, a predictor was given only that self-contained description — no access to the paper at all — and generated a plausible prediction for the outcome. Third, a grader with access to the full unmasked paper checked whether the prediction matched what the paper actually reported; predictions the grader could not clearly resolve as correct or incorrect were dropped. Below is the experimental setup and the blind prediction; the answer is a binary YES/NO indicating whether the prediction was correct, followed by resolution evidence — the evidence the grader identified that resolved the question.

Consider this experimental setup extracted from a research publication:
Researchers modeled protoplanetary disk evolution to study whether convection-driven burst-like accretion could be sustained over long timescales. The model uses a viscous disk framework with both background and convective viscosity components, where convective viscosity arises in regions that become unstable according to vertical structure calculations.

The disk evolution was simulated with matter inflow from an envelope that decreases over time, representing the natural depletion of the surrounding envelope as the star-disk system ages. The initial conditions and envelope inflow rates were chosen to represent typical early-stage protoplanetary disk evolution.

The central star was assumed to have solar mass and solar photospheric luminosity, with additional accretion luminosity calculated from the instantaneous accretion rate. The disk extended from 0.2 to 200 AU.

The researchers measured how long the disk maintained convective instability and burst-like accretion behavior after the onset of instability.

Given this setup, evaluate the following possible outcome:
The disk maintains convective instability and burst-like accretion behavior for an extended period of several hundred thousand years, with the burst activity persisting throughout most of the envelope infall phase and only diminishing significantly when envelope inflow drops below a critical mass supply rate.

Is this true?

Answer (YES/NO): NO